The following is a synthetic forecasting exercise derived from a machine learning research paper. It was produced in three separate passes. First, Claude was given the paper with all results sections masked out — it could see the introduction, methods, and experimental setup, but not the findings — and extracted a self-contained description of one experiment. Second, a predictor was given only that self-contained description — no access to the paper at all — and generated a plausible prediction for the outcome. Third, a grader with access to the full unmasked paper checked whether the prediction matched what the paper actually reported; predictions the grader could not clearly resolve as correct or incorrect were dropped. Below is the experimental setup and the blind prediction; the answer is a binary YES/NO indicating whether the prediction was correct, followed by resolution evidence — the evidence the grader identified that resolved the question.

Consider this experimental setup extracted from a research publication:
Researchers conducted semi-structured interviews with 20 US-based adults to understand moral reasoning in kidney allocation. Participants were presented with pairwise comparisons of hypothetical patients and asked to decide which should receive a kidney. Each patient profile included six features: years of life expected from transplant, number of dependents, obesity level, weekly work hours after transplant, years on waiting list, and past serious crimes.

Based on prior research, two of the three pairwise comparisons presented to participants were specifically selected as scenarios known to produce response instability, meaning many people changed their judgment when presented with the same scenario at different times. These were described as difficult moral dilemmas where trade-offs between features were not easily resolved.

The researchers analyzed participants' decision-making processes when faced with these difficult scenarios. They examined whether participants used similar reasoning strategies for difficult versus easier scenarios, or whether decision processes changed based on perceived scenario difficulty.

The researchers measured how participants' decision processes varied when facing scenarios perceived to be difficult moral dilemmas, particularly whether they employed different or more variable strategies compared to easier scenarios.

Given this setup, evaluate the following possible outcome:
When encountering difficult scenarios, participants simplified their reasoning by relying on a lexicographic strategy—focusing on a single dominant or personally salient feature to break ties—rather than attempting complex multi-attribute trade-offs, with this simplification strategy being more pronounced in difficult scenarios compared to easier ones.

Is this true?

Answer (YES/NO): NO